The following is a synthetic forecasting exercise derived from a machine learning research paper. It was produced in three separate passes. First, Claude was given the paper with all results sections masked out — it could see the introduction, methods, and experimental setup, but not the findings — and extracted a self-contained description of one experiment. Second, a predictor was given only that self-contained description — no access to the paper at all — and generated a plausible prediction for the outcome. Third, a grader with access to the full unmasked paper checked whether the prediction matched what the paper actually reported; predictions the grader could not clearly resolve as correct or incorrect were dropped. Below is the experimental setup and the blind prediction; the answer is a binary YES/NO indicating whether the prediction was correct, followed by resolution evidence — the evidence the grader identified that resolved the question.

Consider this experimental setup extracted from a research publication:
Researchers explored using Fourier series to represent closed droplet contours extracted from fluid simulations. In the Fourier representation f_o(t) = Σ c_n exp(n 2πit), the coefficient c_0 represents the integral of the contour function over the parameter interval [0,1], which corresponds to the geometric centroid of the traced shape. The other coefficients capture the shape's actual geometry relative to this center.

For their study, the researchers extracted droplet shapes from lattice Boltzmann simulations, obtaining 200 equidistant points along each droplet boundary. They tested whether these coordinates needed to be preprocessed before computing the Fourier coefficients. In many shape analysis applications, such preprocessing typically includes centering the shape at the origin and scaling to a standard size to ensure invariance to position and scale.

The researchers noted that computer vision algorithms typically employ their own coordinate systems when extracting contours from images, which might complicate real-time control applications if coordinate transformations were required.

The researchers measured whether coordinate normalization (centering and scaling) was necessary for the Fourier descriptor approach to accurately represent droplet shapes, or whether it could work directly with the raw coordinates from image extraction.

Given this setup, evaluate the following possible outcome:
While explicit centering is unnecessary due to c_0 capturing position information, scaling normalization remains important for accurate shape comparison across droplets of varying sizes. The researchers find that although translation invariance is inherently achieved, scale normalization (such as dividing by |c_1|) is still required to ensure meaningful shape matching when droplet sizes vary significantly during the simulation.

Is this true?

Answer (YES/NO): NO